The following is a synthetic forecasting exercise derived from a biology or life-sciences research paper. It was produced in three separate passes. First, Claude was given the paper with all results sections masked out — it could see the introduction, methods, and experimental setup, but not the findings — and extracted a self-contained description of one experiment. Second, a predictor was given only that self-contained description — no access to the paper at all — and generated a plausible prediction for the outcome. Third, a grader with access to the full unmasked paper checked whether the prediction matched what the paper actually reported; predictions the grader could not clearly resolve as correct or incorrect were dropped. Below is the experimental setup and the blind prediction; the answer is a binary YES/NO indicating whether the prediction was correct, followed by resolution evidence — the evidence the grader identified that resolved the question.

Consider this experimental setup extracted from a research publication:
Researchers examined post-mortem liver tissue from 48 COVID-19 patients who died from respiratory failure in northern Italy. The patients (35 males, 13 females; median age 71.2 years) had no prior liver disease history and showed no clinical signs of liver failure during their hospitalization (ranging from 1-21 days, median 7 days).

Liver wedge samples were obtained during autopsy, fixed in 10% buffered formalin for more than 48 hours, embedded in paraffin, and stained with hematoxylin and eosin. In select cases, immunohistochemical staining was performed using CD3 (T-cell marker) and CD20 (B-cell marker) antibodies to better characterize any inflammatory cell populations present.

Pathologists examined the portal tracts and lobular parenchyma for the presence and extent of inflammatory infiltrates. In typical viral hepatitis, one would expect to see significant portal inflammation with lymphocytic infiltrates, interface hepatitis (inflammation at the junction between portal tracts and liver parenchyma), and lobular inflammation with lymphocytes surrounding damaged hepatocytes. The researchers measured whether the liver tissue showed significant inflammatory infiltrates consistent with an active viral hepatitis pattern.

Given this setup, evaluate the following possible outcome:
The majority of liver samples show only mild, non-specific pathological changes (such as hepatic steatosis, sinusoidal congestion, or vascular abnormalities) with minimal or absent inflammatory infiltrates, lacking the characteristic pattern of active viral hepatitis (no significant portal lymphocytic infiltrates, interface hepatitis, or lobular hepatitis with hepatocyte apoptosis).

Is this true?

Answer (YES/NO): YES